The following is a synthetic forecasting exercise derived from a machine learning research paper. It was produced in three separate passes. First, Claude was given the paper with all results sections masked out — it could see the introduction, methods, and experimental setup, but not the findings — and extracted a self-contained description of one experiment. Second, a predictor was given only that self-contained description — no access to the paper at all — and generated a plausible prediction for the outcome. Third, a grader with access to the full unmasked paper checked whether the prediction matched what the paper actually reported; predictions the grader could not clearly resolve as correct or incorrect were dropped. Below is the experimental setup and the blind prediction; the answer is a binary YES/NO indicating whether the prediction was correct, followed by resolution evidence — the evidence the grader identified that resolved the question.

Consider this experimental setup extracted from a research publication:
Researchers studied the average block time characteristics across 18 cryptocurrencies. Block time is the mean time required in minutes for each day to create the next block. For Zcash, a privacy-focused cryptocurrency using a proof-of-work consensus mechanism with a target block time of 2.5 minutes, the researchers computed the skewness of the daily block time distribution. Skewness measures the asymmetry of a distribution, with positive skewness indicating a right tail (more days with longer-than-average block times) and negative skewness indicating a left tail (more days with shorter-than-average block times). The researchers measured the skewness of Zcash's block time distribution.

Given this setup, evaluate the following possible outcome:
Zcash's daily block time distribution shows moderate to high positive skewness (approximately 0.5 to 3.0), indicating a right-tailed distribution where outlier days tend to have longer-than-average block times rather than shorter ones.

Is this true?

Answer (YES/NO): NO